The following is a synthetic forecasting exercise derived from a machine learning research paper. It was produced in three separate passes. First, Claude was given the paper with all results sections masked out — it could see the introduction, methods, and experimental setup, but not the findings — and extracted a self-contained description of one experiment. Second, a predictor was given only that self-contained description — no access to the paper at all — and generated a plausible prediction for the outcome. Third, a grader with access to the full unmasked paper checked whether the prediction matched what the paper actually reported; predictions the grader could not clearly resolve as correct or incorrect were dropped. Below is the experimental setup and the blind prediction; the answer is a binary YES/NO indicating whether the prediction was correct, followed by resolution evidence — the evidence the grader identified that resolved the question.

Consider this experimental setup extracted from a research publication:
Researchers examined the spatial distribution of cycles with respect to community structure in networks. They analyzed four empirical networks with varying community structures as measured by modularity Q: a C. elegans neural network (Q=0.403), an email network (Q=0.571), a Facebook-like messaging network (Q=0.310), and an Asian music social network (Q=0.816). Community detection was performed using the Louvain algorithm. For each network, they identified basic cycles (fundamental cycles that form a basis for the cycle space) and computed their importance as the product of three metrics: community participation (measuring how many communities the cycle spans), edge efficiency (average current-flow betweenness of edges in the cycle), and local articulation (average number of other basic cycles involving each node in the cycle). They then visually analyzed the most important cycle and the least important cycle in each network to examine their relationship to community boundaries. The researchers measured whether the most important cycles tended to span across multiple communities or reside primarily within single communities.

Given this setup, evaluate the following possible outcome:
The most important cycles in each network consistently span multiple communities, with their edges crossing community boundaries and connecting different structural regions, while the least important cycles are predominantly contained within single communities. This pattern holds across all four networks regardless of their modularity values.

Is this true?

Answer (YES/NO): YES